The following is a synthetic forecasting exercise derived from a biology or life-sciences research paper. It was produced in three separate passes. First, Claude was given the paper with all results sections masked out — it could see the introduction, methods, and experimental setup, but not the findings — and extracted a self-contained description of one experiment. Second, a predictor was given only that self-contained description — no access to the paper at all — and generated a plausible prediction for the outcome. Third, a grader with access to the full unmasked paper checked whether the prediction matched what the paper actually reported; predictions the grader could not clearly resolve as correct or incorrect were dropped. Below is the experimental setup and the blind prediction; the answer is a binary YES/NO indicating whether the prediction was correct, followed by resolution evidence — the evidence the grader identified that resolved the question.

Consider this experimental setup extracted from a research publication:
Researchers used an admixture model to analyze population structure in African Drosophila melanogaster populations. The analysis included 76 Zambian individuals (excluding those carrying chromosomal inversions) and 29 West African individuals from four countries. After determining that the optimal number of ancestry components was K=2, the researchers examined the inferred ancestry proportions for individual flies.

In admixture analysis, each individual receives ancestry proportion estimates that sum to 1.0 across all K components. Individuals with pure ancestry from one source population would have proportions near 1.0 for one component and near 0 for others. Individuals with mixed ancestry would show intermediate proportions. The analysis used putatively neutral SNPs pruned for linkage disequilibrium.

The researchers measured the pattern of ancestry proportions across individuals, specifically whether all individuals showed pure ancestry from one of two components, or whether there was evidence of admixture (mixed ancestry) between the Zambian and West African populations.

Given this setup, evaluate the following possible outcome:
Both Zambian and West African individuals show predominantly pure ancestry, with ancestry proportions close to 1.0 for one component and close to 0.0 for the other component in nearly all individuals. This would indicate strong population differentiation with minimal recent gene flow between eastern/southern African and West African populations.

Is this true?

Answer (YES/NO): NO